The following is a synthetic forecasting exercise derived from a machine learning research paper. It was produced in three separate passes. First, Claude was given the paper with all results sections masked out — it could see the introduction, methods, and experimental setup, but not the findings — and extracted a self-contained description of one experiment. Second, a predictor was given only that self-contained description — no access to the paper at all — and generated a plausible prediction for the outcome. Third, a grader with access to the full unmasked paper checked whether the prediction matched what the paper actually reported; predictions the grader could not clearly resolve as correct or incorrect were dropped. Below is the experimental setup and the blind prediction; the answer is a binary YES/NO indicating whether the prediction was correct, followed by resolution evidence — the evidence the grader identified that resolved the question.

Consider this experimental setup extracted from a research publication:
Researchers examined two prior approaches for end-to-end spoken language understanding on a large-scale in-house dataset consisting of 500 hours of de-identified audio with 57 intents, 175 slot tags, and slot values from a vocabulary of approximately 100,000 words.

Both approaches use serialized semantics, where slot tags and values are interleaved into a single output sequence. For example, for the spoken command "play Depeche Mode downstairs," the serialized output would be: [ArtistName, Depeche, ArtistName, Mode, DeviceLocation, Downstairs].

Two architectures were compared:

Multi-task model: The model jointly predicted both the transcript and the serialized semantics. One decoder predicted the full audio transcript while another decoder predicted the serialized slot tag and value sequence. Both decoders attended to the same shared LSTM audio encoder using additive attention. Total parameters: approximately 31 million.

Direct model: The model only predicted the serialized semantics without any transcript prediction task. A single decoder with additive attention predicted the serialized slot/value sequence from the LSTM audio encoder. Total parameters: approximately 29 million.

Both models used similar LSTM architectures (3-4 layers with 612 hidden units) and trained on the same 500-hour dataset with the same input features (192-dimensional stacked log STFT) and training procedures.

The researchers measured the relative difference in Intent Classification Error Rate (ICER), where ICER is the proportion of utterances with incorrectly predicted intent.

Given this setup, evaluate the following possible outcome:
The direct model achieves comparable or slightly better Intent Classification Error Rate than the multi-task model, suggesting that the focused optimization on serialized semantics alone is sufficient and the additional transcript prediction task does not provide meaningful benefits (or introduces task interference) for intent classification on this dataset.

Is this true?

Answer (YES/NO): NO